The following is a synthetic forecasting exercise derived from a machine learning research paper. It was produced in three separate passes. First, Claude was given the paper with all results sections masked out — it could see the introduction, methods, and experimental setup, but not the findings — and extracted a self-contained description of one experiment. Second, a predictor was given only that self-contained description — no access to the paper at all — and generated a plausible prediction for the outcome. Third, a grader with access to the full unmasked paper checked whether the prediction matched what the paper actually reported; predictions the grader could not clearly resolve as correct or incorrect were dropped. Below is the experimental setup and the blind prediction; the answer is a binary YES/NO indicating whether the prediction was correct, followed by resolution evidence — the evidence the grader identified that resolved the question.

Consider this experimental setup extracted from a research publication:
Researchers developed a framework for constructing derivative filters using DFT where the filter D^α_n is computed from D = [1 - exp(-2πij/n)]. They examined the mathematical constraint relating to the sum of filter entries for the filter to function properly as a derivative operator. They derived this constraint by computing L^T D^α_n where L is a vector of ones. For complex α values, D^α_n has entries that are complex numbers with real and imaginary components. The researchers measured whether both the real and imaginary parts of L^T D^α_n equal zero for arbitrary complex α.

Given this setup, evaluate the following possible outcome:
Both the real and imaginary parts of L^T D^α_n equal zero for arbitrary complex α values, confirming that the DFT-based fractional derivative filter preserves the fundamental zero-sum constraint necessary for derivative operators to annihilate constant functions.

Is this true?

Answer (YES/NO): YES